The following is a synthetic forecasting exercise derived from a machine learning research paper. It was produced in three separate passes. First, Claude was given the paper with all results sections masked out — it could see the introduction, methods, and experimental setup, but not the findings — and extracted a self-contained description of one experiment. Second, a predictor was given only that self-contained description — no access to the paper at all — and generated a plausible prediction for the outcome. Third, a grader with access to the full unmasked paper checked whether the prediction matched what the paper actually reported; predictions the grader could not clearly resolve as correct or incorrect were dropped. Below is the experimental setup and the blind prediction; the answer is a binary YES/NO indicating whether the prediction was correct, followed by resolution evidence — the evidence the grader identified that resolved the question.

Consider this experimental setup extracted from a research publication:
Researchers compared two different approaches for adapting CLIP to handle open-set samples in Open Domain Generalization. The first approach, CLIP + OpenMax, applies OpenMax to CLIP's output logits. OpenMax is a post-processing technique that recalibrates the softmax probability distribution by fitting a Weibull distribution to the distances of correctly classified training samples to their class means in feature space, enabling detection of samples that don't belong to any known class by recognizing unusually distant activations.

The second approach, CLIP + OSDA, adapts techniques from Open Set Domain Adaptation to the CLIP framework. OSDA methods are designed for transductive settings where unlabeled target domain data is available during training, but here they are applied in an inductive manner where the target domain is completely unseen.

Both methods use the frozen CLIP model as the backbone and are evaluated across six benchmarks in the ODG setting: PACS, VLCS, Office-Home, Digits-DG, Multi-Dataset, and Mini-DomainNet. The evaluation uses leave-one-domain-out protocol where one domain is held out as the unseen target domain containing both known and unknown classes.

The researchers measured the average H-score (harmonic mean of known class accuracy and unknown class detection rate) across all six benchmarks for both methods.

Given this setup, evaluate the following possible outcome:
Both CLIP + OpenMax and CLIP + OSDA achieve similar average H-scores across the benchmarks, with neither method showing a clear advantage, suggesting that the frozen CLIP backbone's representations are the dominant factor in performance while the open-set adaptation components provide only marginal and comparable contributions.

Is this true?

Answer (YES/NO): NO